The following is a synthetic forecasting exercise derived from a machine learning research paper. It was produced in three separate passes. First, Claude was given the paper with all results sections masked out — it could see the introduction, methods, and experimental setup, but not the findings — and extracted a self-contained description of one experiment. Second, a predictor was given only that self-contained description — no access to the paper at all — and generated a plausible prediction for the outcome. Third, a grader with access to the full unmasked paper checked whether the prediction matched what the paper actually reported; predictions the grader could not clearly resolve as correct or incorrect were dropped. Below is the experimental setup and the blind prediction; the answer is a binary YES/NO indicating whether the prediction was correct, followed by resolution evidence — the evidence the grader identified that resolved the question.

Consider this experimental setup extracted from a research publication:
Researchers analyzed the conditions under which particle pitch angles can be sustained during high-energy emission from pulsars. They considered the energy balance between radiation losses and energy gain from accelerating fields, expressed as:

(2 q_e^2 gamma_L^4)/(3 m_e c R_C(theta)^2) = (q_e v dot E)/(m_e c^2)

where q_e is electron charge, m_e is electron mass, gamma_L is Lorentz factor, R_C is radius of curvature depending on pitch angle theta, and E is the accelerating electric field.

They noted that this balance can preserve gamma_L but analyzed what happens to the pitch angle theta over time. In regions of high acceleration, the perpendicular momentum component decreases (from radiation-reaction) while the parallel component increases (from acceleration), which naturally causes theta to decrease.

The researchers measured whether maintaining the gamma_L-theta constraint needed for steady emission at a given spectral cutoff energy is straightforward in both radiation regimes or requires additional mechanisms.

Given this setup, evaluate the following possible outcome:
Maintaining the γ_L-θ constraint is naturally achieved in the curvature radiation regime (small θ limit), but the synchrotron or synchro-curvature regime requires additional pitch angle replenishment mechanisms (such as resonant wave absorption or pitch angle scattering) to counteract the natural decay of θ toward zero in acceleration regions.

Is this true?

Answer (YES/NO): YES